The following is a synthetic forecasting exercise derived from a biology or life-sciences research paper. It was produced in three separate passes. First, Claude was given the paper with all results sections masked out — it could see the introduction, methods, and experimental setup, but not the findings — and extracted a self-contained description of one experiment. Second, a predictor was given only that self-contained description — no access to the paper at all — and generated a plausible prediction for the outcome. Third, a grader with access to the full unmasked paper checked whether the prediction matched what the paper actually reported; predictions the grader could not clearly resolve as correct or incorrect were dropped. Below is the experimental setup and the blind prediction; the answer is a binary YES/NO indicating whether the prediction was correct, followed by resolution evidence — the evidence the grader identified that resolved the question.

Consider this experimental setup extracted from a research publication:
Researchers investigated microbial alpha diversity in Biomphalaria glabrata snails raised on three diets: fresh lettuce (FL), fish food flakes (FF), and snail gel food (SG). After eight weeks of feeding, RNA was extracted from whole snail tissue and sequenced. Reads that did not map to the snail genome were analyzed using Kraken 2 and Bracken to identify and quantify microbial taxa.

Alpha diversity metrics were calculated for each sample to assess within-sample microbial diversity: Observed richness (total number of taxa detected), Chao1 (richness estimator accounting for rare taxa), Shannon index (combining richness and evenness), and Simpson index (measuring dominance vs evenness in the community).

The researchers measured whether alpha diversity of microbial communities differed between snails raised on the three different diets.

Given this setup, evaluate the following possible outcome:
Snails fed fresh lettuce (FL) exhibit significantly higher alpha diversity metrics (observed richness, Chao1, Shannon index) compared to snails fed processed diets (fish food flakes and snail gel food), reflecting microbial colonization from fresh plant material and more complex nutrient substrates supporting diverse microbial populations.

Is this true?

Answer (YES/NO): NO